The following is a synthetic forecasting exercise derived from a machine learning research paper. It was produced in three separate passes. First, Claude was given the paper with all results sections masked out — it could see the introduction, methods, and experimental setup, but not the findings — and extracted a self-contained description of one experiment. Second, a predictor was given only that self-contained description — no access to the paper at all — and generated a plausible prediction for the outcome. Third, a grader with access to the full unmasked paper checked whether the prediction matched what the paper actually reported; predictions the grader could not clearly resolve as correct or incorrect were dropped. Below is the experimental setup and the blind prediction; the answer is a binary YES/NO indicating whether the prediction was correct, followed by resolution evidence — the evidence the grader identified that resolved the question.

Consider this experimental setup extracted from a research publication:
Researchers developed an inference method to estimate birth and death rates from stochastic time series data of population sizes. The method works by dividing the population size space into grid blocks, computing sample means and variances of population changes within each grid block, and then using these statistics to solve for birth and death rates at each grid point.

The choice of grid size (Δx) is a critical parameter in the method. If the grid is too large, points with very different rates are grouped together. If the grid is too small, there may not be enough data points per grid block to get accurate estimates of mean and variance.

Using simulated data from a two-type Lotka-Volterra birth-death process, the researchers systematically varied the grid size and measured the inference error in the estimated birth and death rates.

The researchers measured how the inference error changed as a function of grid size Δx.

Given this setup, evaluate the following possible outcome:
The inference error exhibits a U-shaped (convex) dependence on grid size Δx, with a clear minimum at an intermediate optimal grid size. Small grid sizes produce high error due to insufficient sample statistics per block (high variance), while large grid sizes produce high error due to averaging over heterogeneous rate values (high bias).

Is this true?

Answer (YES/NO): NO